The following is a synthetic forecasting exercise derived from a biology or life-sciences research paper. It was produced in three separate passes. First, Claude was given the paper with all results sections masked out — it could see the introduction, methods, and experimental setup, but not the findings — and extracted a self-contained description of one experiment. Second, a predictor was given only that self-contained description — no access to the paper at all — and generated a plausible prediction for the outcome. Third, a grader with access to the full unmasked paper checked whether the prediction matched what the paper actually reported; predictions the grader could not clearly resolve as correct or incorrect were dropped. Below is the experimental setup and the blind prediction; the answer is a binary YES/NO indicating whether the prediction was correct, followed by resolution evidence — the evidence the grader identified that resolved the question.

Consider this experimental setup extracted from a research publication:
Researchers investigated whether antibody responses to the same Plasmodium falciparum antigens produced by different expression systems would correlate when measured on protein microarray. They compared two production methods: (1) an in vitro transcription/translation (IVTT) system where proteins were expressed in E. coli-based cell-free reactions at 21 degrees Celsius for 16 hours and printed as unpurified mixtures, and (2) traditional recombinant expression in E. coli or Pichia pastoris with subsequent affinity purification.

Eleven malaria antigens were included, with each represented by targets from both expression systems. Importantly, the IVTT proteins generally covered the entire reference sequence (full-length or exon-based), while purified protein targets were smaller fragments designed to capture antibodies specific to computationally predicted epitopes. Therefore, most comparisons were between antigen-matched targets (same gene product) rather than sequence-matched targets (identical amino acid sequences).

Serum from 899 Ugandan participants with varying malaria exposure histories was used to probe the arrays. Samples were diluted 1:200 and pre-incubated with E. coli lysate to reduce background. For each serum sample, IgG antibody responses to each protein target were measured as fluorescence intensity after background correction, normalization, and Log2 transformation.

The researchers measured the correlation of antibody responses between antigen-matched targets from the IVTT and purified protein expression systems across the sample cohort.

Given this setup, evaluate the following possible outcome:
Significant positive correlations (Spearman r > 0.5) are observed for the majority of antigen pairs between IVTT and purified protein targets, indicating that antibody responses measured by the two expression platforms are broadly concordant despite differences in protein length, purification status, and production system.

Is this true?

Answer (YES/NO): NO